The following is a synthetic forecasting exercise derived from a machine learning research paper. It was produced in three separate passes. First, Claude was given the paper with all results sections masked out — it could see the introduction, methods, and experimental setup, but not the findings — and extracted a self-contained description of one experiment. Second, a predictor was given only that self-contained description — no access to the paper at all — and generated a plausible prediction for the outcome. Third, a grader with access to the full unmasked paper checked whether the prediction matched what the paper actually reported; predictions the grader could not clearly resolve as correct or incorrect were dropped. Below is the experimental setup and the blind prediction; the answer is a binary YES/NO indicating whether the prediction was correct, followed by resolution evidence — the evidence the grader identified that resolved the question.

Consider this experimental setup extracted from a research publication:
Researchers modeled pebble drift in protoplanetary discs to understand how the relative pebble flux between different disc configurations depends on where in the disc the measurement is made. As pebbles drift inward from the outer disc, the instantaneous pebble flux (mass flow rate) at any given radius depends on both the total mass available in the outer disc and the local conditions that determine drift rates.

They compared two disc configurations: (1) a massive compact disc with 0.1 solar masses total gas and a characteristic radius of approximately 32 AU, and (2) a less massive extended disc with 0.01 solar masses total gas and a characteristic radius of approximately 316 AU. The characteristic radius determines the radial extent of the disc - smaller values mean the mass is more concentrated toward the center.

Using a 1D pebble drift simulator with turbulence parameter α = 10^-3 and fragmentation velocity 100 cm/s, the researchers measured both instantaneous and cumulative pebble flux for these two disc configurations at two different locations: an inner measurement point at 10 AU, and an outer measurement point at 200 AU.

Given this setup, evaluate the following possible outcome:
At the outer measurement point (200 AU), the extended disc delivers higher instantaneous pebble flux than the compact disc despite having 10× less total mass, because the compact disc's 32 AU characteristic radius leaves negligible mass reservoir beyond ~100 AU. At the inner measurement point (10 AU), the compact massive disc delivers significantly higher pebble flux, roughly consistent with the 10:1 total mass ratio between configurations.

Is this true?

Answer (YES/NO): YES